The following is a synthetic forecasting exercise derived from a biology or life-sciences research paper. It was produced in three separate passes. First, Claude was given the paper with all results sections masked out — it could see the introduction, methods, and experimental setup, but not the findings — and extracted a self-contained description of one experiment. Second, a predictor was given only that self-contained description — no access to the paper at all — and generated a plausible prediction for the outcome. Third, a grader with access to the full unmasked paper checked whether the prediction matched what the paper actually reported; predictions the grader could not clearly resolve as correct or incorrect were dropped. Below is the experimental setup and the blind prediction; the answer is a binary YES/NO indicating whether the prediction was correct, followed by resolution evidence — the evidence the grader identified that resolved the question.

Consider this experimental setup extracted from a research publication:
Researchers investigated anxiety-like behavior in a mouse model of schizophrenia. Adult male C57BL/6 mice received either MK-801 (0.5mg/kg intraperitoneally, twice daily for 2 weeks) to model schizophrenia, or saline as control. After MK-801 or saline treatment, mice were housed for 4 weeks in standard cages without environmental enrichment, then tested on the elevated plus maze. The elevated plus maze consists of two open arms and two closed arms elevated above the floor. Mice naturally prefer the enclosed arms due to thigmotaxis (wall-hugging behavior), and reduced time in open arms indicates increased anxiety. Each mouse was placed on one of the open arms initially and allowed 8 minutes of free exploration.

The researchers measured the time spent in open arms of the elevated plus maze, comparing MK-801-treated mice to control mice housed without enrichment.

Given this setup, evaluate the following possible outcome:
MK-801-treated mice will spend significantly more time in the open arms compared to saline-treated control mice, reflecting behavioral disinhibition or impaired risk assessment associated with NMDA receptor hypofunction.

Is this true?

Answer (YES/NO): NO